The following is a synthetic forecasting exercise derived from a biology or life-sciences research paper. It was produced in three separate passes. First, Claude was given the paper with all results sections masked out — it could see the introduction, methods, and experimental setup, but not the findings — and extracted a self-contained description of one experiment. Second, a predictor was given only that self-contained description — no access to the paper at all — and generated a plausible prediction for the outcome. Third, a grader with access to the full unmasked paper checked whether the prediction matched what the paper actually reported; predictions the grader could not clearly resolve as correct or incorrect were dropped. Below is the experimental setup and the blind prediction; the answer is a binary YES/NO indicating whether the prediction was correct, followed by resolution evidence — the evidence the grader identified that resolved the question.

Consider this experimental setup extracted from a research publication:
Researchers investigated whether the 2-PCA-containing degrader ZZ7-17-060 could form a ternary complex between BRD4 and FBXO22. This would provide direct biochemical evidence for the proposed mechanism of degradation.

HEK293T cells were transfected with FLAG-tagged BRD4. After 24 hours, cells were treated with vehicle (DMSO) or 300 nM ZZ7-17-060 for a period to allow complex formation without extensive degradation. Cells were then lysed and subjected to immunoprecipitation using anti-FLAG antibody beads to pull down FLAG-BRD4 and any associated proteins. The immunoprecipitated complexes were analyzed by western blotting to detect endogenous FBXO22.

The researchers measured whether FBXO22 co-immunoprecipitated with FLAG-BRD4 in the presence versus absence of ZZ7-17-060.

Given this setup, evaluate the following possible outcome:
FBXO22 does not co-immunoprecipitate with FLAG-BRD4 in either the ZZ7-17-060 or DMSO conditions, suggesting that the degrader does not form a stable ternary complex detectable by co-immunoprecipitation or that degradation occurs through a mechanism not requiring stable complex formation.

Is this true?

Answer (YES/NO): NO